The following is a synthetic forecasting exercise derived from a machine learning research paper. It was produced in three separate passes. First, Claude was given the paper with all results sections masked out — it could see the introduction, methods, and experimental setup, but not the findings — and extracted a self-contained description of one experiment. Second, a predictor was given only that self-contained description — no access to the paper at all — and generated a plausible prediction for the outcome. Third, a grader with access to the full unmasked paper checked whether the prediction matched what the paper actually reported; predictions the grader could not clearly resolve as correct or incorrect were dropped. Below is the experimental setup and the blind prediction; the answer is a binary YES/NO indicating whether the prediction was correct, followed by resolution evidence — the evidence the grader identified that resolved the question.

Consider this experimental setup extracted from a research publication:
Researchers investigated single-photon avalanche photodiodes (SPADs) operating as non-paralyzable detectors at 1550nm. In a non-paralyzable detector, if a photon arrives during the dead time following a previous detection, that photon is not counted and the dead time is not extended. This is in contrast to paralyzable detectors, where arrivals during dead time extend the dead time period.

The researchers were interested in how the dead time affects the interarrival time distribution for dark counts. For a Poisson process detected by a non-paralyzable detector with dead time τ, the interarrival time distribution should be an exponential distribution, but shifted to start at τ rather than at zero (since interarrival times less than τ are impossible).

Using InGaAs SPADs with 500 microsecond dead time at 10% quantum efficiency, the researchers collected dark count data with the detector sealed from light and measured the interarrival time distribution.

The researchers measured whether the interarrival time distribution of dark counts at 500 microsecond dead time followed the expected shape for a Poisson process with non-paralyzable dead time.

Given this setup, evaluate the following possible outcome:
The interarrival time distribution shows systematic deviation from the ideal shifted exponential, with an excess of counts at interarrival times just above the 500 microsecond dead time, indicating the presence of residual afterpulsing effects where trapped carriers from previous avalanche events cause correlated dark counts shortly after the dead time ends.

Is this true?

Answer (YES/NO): NO